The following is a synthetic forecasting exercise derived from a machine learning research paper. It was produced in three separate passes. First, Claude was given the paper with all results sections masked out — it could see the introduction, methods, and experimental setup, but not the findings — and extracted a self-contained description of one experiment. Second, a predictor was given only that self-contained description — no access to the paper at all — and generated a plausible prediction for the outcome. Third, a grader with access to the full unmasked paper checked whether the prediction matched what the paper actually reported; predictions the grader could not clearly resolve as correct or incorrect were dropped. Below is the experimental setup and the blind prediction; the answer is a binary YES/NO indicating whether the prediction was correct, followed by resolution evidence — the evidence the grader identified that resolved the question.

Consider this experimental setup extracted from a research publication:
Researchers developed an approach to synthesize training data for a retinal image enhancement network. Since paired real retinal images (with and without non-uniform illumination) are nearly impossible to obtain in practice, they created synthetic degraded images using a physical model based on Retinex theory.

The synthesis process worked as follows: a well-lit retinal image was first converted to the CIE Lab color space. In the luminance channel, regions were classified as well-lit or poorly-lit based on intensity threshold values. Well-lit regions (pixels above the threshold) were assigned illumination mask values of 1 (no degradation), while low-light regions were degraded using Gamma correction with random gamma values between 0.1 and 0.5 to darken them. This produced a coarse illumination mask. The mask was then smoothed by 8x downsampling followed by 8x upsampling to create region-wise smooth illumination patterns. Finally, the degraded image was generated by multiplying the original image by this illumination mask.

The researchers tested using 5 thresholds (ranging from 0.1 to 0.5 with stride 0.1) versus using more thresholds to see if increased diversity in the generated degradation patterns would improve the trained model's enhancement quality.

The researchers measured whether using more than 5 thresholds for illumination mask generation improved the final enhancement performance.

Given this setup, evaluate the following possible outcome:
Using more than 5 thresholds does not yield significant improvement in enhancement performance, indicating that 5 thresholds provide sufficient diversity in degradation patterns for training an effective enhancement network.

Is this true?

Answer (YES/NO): YES